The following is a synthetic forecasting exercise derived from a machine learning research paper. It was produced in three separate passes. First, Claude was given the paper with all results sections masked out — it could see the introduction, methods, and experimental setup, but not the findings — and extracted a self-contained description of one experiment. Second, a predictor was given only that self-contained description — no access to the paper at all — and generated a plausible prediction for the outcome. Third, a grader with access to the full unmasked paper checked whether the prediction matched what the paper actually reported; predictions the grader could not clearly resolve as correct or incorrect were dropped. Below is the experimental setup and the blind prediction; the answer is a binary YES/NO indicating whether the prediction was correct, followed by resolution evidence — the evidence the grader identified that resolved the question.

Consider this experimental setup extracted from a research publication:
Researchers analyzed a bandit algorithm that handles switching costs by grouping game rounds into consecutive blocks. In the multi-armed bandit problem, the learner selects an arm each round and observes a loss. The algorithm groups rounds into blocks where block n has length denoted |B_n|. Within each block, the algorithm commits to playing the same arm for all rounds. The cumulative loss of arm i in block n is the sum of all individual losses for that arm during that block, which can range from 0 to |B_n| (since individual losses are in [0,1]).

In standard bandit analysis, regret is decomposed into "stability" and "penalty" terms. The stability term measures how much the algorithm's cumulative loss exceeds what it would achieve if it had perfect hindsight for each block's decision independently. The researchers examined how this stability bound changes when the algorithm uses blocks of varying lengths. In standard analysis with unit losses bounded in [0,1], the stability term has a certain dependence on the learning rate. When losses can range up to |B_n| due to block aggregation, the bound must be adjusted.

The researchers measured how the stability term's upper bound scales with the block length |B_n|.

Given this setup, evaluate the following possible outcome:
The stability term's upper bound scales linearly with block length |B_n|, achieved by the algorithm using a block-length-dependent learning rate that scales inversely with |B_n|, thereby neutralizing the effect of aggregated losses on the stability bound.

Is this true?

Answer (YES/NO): NO